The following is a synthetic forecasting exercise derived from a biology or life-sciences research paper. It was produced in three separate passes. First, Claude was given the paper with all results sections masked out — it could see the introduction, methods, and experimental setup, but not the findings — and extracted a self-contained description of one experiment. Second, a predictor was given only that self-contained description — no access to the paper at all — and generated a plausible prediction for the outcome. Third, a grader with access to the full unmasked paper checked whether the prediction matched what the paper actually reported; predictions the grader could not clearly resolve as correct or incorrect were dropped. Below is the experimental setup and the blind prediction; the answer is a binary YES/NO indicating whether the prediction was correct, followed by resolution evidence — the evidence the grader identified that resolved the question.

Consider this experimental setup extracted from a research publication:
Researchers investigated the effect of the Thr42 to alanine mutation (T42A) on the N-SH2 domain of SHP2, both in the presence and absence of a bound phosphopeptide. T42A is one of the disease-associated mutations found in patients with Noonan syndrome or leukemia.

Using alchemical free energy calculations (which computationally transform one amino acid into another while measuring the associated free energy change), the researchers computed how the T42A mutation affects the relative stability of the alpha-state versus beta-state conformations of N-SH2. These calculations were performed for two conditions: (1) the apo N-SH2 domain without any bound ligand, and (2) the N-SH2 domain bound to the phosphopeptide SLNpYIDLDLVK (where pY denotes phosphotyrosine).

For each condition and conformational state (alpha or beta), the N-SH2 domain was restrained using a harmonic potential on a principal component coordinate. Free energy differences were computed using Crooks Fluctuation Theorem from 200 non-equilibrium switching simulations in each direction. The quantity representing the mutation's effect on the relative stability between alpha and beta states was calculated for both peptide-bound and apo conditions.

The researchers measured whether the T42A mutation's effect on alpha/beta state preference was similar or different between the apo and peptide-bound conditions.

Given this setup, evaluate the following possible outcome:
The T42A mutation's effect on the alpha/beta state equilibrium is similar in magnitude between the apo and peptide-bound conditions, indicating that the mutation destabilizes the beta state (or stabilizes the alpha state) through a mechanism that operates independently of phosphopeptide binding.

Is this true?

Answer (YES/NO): YES